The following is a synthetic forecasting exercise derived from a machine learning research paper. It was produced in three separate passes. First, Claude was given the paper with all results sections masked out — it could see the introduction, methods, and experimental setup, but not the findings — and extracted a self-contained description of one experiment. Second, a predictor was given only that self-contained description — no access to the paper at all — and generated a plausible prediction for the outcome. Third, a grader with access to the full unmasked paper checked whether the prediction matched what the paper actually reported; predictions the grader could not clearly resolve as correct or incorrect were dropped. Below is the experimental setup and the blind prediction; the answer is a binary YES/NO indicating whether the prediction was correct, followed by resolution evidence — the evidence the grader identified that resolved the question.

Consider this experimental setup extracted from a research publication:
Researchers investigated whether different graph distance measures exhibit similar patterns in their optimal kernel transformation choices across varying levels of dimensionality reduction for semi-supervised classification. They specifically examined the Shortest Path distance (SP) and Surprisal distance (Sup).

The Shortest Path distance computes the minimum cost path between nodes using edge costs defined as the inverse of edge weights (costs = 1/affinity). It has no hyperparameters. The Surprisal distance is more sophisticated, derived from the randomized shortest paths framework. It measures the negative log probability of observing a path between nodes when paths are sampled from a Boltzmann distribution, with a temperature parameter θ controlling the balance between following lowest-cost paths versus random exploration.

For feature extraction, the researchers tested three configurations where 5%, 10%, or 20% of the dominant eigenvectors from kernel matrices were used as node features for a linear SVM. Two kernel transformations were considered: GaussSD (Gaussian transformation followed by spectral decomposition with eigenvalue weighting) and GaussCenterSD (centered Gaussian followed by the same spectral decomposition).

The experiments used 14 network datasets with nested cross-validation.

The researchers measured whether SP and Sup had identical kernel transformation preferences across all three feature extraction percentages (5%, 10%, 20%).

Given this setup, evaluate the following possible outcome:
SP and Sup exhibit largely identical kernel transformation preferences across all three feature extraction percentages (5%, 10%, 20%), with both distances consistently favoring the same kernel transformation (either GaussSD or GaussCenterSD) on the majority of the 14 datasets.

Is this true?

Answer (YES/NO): YES